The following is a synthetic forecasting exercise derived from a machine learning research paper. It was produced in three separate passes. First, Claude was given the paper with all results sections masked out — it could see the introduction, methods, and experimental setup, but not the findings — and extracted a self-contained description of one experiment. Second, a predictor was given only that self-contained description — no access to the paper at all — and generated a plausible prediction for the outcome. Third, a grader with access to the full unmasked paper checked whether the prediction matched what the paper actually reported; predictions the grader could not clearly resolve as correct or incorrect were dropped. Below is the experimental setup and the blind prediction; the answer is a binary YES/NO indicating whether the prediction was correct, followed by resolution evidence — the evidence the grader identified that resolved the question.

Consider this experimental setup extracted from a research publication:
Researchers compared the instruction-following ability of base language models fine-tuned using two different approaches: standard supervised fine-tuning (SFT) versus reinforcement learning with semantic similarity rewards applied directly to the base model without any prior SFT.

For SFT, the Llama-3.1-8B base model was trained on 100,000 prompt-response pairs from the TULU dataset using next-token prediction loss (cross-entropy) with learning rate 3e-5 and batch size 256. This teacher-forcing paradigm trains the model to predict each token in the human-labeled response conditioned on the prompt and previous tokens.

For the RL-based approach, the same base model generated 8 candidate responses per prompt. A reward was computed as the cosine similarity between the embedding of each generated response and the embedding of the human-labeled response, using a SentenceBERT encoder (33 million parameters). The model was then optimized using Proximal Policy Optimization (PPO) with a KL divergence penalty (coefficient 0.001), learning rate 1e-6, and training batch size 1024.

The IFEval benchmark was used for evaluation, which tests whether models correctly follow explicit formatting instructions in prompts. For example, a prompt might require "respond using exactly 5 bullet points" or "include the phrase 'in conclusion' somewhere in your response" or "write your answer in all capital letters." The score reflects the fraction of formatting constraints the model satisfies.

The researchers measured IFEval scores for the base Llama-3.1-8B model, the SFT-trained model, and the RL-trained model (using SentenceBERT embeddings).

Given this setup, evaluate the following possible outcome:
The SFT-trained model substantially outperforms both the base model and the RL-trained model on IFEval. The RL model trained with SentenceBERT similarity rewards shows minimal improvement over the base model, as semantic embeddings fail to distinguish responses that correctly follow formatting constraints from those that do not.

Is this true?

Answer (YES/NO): YES